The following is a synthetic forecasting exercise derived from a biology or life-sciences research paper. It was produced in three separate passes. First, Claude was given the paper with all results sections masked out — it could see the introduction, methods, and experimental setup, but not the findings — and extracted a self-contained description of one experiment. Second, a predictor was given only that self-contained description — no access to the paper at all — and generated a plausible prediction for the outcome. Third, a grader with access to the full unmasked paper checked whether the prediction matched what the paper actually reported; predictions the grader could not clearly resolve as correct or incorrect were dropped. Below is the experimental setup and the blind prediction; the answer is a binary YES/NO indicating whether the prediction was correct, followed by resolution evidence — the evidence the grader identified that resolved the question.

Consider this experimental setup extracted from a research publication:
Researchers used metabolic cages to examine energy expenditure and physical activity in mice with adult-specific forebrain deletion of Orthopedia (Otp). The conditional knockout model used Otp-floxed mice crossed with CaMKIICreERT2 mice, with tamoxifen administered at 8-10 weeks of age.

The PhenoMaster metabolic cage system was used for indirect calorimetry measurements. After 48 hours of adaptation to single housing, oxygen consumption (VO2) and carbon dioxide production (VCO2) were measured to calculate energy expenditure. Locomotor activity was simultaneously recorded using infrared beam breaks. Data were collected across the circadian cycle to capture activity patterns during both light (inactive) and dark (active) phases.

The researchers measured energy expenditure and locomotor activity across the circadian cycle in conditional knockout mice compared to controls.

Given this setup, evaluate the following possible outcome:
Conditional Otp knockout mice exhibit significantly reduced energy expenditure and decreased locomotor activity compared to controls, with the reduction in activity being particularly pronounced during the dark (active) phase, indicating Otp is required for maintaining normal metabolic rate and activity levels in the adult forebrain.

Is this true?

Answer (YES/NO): NO